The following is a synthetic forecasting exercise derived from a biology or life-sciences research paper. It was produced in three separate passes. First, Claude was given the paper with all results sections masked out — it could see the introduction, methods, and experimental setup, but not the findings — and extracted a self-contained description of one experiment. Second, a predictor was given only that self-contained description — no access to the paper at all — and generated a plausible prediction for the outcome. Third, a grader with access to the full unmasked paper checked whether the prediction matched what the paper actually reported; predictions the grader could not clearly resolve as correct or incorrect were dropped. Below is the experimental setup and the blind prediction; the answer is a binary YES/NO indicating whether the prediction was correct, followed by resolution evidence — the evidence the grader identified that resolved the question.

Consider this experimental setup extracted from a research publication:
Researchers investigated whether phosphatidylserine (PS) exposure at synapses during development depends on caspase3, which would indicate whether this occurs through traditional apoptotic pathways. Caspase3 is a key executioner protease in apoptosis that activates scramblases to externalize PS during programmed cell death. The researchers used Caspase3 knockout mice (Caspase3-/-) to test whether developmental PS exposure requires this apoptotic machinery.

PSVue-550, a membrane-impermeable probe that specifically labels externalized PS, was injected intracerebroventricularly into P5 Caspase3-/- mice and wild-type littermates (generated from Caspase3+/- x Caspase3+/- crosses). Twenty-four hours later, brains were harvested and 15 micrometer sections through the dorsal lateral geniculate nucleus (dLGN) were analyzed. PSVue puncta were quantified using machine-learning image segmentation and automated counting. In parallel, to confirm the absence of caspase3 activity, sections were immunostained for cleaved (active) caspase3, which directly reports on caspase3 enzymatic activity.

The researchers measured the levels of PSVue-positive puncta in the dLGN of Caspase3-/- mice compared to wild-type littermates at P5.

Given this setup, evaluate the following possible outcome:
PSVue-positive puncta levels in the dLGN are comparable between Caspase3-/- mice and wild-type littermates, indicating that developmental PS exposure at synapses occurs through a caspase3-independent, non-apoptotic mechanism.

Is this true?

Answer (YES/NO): YES